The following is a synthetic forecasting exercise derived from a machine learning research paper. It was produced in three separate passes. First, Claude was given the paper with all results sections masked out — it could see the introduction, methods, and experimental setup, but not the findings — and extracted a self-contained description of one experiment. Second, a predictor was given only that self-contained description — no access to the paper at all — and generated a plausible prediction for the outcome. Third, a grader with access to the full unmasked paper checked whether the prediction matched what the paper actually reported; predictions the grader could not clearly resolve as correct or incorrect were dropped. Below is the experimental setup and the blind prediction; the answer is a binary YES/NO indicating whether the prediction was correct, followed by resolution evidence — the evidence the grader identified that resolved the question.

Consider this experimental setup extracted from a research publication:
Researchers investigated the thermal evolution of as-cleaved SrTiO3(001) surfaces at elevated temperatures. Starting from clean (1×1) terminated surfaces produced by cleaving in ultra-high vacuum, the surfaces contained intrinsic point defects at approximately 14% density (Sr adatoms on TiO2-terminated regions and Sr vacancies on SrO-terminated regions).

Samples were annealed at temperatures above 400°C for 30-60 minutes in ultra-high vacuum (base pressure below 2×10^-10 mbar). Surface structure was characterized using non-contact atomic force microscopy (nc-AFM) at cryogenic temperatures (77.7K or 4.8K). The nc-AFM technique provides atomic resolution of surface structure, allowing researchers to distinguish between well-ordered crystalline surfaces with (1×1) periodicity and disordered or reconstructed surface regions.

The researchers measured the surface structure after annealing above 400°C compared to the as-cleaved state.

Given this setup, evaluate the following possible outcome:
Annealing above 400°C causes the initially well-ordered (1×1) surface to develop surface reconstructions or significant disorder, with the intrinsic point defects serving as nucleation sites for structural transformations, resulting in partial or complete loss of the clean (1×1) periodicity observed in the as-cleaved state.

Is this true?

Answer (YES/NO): YES